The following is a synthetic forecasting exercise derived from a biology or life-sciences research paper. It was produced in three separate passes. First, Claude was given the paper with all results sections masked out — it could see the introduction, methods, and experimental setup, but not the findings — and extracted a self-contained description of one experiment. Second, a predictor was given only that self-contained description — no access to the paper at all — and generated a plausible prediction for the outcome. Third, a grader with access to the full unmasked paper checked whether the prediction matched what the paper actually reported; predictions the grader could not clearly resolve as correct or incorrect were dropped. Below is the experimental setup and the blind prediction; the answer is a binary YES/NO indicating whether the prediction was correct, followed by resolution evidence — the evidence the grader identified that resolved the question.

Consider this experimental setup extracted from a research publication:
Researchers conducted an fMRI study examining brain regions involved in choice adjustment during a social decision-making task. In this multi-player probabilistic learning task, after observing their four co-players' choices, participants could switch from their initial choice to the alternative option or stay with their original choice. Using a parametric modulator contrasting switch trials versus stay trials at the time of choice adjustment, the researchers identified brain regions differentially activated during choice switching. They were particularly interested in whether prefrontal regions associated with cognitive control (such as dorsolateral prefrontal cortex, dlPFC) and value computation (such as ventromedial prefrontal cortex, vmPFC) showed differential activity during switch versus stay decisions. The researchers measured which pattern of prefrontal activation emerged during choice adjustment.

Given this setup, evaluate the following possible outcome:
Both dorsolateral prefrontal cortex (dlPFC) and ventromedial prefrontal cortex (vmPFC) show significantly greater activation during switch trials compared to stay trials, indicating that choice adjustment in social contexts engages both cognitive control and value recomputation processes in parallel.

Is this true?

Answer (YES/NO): NO